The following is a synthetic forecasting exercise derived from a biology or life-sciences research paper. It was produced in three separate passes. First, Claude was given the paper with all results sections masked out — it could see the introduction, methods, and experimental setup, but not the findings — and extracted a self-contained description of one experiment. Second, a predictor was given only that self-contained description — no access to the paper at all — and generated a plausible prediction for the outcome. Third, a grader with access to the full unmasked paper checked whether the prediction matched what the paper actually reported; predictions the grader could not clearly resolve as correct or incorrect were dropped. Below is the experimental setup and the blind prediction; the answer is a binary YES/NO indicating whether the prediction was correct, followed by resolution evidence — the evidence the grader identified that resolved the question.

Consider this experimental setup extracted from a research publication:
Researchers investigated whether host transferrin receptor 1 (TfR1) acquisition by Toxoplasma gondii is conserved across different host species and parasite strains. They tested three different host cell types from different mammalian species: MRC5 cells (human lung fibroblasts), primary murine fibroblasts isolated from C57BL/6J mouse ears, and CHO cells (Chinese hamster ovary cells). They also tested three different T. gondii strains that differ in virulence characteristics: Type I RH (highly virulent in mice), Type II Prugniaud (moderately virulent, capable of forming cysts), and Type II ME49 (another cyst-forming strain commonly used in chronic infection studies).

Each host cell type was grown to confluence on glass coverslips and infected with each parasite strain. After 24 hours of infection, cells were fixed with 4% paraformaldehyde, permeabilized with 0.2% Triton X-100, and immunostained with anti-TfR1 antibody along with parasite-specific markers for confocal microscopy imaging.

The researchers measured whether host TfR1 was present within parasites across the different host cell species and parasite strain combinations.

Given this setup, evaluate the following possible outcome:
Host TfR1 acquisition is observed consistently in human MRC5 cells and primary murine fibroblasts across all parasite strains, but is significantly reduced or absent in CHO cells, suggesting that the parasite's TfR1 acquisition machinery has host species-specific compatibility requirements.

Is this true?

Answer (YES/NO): NO